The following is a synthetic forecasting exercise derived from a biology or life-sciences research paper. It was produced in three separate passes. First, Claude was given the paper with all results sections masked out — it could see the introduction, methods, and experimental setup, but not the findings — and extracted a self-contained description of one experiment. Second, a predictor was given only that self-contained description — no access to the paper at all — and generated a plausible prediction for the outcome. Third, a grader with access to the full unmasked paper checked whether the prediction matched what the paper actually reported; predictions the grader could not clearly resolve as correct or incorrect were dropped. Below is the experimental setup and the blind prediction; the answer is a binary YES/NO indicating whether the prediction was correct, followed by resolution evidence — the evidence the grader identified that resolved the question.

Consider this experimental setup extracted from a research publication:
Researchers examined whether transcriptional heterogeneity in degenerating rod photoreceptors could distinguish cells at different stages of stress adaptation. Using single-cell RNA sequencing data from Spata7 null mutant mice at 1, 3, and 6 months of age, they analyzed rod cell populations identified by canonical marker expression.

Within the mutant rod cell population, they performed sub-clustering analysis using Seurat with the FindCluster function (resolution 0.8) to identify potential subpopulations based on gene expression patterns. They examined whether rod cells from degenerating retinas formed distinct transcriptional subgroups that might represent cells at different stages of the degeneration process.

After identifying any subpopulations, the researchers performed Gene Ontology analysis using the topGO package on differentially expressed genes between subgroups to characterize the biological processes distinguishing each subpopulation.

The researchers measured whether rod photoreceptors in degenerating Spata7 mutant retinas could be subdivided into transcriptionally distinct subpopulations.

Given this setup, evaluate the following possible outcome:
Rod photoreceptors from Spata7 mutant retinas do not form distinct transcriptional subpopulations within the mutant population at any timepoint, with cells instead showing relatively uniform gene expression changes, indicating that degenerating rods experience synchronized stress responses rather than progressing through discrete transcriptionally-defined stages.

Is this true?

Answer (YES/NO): NO